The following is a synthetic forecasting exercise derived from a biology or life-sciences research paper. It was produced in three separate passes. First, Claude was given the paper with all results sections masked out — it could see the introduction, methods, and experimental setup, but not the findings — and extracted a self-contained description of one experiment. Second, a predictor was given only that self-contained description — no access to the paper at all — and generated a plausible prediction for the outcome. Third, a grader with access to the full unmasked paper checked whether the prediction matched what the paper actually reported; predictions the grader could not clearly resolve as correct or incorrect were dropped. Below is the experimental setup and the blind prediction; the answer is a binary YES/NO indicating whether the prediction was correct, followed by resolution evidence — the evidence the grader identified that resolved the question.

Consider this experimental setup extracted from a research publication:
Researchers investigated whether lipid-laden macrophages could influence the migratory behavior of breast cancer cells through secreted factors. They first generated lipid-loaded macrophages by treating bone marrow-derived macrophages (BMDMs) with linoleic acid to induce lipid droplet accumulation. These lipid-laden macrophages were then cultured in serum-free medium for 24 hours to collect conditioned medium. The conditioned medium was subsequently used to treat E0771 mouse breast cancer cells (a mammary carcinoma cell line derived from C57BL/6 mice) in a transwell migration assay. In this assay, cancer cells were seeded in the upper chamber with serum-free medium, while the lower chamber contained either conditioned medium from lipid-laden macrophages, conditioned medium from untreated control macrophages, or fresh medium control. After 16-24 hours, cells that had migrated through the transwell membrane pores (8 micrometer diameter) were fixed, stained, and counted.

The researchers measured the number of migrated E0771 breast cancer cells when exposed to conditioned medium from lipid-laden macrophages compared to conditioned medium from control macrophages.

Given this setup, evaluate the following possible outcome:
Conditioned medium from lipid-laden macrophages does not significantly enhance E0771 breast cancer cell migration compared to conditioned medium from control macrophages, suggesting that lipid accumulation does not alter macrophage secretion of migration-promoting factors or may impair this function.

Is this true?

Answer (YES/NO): NO